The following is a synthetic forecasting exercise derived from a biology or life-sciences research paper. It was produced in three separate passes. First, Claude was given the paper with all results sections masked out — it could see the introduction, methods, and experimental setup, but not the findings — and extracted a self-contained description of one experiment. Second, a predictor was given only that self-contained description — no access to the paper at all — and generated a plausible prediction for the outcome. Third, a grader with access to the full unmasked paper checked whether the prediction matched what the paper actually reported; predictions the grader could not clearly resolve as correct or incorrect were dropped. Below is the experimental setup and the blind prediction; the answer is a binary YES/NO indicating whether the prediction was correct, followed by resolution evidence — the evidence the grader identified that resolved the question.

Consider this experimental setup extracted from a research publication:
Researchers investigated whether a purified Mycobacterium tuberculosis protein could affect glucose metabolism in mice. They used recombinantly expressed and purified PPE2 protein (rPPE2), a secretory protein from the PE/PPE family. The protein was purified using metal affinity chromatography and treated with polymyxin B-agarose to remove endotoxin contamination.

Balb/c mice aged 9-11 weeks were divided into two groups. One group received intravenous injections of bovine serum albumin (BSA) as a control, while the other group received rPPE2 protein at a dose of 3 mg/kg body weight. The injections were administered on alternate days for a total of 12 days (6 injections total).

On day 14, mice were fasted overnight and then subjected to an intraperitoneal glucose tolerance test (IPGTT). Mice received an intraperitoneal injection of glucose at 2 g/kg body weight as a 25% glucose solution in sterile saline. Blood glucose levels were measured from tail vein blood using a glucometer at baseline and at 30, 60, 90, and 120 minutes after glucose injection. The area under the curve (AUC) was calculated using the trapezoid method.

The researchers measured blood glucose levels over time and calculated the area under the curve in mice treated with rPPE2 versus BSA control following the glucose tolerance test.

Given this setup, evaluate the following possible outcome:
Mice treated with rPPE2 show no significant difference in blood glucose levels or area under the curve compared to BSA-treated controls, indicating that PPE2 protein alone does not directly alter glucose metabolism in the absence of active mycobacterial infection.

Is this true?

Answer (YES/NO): NO